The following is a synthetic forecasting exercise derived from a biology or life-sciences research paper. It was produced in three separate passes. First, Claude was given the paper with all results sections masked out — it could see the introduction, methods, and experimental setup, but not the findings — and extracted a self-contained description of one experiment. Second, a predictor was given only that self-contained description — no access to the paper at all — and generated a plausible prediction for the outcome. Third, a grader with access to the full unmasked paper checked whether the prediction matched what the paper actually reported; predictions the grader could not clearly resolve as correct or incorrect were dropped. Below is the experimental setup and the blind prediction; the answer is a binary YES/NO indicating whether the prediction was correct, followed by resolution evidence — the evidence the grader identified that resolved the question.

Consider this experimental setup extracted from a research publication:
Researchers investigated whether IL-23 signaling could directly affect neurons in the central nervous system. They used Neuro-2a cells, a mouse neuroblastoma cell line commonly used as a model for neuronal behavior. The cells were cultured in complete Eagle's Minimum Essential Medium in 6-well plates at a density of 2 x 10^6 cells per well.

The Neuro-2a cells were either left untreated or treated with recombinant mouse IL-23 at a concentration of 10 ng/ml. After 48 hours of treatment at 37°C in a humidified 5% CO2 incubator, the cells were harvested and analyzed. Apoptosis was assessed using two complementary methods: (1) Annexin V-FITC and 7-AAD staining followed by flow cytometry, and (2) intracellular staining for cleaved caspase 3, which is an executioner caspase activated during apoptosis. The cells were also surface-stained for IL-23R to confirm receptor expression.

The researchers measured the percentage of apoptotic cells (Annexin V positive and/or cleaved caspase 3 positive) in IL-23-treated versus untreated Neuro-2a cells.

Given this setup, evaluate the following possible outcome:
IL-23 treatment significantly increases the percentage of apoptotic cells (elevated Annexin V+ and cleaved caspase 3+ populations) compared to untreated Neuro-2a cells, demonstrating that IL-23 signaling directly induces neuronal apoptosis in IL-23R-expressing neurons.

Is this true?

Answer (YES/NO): YES